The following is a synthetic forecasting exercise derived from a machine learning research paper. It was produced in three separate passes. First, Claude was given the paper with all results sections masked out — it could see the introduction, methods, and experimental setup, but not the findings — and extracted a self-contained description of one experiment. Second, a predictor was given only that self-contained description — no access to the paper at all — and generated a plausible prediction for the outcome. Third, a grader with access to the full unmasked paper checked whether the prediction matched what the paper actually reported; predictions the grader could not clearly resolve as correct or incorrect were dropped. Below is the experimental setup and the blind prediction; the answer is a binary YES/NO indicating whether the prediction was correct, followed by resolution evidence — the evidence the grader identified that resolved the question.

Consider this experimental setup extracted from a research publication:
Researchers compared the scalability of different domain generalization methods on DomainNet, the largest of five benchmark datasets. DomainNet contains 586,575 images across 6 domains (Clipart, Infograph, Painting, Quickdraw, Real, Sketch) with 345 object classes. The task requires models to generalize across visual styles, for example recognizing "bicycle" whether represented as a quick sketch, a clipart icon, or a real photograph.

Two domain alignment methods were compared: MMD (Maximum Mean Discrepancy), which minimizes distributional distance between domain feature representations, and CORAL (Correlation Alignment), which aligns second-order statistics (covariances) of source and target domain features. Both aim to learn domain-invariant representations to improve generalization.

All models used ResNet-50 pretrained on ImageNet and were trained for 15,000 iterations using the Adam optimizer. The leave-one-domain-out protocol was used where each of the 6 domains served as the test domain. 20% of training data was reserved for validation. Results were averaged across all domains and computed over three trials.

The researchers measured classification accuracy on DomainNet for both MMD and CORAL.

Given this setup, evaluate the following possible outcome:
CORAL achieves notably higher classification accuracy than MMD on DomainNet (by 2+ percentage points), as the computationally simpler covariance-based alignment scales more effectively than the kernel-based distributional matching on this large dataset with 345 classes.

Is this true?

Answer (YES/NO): YES